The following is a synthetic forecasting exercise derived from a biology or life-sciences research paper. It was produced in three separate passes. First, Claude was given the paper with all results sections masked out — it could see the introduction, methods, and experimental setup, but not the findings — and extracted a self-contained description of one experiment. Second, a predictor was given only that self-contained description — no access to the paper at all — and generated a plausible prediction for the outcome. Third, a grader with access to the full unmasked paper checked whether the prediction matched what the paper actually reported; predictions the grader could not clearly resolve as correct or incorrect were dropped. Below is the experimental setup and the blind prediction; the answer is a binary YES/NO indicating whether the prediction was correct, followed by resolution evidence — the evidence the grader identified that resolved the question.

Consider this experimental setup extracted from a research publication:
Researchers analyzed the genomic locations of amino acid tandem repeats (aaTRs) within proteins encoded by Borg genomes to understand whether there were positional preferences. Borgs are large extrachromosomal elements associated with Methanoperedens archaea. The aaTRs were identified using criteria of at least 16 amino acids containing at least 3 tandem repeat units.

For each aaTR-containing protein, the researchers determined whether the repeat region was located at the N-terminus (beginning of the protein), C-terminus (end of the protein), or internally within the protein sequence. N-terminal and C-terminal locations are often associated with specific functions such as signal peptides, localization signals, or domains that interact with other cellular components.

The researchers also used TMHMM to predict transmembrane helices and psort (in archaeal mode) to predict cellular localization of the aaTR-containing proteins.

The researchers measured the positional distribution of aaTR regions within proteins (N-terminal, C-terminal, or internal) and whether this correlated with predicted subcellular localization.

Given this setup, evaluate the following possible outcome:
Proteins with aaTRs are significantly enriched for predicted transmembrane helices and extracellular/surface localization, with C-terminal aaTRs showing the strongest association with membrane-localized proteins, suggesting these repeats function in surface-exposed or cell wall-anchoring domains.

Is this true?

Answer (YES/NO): NO